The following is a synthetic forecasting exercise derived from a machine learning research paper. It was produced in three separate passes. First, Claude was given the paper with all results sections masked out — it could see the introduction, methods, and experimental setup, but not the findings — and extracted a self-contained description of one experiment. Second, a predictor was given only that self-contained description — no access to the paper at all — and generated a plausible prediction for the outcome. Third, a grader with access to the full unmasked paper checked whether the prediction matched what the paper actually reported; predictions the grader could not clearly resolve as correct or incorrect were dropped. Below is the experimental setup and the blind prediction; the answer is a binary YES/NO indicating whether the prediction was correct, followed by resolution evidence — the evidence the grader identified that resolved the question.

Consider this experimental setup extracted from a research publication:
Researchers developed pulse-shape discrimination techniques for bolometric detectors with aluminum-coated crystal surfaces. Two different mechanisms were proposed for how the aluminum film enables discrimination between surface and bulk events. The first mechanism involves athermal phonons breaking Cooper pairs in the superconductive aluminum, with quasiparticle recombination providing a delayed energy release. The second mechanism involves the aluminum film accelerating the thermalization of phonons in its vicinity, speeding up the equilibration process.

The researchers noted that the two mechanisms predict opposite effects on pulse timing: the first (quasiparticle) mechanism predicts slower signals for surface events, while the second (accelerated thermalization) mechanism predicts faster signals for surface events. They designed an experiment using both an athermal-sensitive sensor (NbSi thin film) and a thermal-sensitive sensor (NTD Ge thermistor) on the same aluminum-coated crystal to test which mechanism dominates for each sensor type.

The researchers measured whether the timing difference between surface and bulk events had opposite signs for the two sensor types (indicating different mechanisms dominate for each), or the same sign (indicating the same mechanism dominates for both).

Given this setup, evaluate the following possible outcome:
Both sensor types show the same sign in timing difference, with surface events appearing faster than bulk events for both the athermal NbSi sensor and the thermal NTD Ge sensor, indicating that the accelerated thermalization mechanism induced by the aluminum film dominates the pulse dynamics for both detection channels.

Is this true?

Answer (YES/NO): NO